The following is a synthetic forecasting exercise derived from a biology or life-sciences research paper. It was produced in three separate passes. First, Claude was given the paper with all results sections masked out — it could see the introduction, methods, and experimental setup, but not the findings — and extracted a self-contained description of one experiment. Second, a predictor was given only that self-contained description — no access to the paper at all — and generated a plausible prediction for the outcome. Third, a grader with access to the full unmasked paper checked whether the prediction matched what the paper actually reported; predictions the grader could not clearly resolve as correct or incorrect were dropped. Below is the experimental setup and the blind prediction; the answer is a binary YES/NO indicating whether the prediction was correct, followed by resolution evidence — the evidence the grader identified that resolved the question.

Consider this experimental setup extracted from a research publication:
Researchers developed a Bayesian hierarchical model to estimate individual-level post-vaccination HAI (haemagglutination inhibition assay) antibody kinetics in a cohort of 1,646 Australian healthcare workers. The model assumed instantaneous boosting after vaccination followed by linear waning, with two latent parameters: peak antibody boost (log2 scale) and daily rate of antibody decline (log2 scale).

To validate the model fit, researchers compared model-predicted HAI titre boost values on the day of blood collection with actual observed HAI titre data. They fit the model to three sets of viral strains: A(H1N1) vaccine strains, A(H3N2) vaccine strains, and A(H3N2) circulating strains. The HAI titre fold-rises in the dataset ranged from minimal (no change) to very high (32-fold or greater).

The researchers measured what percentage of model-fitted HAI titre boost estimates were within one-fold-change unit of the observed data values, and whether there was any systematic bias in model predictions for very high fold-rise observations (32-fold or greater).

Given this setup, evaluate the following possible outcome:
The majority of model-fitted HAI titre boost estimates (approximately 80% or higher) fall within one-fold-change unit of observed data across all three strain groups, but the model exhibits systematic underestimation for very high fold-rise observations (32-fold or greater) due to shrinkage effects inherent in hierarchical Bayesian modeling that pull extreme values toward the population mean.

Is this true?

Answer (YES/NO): NO